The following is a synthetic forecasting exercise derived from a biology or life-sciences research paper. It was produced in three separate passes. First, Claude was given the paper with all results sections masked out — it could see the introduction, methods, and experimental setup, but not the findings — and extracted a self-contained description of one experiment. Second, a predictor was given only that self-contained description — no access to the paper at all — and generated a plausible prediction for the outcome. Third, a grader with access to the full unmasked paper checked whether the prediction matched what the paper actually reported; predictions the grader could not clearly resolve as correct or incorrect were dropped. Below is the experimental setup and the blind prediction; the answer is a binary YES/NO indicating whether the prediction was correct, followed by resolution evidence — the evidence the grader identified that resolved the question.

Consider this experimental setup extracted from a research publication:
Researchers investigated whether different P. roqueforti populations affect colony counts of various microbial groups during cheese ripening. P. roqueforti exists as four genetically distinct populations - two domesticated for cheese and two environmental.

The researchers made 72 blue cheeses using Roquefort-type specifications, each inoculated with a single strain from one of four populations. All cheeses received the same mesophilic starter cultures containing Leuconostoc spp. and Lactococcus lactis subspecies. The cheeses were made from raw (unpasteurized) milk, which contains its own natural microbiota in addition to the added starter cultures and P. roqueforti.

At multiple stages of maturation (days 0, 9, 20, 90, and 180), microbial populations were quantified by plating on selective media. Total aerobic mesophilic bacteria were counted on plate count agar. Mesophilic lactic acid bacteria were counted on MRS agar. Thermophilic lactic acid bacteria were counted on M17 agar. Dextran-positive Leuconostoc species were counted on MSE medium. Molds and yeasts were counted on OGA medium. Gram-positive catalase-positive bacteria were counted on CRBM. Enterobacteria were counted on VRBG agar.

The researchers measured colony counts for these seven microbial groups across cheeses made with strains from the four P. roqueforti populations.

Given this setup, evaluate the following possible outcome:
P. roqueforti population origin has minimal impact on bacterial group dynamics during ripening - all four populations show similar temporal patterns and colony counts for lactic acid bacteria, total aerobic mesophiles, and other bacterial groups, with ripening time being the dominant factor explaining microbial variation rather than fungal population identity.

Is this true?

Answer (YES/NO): YES